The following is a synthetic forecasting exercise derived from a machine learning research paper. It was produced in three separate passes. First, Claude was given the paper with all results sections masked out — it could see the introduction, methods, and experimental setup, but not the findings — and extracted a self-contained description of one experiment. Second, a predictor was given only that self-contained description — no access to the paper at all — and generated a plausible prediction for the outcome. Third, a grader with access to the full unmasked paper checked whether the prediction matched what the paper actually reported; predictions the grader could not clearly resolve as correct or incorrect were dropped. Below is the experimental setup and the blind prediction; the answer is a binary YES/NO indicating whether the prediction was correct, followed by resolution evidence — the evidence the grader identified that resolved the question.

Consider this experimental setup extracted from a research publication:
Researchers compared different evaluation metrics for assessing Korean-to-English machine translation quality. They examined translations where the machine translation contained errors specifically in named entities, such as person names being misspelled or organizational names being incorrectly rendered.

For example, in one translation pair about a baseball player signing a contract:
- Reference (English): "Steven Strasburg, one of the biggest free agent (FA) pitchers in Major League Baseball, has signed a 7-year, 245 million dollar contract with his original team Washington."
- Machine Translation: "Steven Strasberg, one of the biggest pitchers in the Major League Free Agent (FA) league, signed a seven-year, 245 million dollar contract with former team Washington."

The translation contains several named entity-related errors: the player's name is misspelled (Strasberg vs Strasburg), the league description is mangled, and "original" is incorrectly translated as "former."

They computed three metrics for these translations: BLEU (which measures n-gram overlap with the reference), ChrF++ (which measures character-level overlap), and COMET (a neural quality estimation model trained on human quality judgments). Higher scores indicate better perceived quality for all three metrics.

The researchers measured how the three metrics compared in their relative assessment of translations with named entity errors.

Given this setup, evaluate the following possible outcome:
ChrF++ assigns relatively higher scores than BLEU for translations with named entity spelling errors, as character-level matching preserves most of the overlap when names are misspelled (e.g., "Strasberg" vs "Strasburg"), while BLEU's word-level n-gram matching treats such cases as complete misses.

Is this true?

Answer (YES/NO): YES